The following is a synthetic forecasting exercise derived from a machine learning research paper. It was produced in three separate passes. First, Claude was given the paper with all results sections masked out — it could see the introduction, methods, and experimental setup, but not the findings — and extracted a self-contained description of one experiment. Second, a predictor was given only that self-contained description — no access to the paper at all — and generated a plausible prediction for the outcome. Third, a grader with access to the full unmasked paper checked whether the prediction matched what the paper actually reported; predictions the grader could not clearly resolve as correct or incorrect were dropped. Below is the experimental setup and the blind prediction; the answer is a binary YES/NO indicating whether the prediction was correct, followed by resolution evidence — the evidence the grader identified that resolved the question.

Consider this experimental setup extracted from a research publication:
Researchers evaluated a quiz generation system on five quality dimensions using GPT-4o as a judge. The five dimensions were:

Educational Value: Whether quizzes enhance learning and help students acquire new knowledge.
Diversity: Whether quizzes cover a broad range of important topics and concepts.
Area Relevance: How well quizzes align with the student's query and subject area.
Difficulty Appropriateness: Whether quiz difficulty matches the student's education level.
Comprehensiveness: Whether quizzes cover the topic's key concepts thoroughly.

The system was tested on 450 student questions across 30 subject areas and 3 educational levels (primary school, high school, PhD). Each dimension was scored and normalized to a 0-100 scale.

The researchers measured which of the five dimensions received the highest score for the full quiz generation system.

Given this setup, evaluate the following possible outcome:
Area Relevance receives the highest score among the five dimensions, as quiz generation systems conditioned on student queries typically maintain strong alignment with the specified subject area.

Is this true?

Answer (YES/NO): YES